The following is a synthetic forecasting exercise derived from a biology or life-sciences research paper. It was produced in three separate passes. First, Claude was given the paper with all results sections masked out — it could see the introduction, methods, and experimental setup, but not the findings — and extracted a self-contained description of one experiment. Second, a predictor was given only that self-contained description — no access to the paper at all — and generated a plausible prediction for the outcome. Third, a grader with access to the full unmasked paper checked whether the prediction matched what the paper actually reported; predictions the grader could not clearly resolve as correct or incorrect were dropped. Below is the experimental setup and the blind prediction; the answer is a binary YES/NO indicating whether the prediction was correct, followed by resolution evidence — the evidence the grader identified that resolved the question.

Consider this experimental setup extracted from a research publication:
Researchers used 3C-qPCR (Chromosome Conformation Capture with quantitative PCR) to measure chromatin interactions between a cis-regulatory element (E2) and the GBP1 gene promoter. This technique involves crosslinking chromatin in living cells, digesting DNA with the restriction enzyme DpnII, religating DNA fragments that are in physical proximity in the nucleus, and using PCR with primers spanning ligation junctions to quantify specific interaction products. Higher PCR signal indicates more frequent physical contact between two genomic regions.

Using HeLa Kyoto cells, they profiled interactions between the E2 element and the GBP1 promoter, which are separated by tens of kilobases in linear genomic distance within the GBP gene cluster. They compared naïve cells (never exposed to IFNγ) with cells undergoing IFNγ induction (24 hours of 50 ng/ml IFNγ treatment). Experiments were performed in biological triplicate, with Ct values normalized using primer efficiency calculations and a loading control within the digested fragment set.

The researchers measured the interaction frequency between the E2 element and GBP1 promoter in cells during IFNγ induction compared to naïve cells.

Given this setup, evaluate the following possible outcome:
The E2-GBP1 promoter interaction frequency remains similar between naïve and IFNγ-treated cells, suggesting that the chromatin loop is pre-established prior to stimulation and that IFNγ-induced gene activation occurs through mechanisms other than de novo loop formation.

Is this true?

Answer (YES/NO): NO